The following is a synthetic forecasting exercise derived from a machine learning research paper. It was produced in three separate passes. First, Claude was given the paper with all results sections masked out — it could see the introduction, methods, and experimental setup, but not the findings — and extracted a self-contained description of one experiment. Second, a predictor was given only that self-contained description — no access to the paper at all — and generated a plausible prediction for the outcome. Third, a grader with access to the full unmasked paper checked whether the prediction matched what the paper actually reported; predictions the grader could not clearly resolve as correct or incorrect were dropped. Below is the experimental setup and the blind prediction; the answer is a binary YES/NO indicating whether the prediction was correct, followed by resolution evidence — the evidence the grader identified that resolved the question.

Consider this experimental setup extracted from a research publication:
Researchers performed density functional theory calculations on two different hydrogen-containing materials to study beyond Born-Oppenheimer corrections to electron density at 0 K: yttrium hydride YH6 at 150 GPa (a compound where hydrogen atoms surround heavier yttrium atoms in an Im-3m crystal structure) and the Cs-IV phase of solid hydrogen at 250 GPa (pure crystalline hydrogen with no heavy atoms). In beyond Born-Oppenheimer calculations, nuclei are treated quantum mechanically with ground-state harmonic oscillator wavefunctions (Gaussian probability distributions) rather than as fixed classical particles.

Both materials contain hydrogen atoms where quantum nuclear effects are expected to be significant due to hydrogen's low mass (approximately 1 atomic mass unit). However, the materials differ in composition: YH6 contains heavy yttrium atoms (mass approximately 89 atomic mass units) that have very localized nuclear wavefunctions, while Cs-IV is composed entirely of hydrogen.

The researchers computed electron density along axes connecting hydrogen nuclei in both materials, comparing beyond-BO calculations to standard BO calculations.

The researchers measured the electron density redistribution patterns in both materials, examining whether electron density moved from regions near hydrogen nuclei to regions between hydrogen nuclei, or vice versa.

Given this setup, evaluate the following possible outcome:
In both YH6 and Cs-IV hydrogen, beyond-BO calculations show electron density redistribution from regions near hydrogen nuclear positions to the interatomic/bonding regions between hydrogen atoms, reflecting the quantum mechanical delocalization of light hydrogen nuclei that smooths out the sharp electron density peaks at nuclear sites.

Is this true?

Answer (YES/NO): YES